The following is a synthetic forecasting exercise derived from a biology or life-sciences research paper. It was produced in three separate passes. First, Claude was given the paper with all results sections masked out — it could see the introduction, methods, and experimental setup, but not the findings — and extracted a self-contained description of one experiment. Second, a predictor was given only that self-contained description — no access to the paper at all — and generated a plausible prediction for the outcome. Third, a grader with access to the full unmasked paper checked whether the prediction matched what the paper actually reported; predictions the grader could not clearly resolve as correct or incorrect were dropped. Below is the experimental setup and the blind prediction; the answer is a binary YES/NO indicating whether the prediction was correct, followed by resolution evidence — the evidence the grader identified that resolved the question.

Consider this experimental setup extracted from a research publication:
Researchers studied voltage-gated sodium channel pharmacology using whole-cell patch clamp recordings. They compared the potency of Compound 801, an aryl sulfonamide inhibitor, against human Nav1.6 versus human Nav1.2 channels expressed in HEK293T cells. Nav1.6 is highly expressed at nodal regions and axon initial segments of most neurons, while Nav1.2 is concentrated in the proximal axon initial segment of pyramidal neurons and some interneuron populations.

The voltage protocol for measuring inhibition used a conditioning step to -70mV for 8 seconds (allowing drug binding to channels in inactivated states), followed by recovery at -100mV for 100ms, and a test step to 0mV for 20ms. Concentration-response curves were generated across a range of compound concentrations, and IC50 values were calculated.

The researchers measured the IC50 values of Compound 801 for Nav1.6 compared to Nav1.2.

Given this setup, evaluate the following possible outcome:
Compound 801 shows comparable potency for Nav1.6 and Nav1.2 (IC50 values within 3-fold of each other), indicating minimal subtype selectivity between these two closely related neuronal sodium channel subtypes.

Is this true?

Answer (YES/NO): YES